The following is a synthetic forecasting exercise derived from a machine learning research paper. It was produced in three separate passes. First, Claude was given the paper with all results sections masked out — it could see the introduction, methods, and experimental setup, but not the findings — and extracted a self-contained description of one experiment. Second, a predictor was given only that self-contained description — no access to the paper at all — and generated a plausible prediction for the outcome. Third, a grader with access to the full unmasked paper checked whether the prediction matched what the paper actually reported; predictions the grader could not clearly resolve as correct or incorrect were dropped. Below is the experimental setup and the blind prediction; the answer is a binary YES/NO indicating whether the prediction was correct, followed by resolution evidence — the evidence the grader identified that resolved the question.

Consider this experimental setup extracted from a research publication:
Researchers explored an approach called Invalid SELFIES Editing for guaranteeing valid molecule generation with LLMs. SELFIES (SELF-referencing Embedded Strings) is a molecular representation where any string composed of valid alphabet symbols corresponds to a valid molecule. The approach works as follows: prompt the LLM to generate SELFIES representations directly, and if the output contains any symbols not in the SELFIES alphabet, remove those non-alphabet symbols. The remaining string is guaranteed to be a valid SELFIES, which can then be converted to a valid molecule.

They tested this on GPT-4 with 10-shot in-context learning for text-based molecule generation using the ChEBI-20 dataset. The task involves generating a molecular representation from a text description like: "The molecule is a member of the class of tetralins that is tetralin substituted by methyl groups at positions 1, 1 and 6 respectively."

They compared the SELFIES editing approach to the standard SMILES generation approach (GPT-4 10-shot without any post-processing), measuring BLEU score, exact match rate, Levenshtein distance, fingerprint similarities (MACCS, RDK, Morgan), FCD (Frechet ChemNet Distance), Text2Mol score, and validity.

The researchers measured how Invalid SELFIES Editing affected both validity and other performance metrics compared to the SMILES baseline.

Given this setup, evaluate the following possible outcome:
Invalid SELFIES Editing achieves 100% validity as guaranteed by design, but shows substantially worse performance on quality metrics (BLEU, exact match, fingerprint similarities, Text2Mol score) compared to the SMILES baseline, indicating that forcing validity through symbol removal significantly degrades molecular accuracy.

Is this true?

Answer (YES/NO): YES